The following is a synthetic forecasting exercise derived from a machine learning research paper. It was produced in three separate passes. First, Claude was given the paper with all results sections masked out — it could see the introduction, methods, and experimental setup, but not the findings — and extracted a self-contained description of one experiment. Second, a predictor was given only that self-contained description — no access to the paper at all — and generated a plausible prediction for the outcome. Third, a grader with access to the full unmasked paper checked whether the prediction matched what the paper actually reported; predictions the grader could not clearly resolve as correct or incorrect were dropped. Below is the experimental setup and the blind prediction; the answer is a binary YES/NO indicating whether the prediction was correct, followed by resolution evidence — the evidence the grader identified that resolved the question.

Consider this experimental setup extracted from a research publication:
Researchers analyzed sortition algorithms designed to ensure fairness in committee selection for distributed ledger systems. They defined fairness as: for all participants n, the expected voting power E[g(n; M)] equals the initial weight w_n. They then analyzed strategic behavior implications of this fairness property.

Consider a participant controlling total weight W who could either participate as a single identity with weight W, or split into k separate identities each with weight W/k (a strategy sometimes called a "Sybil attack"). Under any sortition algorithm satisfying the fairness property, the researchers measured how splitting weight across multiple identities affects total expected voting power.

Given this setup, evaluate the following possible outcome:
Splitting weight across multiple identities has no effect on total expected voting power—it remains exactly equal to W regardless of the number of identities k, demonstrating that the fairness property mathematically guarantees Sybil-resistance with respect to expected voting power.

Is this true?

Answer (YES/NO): YES